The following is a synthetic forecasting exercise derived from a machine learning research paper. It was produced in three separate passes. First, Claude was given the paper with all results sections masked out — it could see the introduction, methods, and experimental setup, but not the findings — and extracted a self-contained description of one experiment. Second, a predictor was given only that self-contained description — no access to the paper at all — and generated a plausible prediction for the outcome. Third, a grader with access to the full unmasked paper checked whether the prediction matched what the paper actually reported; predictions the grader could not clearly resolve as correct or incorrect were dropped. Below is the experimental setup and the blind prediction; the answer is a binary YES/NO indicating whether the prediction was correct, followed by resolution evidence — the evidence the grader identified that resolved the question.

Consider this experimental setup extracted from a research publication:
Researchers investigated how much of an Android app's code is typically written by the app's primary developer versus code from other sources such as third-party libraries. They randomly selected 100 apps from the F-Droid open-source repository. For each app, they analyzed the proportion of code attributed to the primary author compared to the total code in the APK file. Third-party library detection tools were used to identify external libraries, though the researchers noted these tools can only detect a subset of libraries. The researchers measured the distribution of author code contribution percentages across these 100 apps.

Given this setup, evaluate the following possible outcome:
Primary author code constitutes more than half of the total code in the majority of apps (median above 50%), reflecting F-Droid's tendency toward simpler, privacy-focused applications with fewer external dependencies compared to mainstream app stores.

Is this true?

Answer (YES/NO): NO